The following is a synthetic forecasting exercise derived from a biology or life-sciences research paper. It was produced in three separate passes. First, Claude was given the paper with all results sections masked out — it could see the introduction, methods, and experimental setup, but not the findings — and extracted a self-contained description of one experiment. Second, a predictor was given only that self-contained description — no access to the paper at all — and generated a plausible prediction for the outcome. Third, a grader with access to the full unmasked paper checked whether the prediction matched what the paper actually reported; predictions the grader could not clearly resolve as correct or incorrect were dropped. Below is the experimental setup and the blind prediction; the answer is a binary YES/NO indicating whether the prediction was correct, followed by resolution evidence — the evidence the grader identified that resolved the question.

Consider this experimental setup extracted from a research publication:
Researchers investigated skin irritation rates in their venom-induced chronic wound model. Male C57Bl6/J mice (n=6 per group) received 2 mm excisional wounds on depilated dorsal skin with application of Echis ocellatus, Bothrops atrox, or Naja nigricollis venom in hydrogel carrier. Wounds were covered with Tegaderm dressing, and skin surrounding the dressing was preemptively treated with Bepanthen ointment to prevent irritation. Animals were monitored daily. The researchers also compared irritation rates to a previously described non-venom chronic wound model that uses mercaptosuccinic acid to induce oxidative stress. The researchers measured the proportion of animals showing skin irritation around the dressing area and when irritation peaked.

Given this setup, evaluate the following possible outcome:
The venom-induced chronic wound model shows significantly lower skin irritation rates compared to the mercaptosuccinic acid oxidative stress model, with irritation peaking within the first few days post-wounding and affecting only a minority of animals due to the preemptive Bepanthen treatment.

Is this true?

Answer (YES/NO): NO